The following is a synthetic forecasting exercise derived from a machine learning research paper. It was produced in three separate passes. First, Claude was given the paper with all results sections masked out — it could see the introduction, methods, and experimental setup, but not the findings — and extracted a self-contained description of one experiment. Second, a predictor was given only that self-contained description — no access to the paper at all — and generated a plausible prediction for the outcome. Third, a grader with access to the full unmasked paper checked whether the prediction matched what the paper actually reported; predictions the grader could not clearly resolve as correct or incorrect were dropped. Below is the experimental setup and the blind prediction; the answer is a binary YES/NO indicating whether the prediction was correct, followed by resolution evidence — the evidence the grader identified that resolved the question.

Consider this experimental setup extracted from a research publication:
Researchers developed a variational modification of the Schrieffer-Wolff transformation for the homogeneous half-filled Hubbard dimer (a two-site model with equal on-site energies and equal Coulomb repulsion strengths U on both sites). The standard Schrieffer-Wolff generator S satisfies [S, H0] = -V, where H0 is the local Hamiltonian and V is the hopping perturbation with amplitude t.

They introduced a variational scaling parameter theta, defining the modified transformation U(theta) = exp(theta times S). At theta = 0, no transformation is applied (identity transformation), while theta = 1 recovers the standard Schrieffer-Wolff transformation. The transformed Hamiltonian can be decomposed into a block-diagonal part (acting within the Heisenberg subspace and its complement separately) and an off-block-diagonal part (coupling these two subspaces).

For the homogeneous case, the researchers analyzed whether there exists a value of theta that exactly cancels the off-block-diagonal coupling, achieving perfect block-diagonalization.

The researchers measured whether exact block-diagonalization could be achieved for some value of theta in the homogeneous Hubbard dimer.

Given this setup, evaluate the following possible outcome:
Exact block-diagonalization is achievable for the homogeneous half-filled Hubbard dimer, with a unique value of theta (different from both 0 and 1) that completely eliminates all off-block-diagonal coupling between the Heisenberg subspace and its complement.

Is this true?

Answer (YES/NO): YES